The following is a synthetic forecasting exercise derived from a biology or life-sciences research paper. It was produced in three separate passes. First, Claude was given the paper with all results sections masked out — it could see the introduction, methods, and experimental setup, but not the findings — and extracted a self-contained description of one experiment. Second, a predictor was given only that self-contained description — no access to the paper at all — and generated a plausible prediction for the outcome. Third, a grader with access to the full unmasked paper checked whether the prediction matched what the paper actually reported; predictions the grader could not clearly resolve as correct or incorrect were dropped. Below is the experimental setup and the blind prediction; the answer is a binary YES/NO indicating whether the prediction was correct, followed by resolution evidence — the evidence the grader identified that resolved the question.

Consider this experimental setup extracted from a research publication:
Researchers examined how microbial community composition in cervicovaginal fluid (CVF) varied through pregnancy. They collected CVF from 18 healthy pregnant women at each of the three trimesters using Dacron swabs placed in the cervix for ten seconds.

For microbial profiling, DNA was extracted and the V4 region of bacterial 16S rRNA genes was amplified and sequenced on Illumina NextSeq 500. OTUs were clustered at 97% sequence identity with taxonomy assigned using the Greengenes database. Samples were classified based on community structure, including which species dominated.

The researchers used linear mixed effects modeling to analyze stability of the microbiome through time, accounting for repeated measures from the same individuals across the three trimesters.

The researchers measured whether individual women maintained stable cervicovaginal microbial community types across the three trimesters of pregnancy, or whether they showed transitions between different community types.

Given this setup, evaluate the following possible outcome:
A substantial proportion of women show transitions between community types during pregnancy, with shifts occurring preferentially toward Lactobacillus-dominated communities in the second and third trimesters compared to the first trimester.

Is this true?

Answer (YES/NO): NO